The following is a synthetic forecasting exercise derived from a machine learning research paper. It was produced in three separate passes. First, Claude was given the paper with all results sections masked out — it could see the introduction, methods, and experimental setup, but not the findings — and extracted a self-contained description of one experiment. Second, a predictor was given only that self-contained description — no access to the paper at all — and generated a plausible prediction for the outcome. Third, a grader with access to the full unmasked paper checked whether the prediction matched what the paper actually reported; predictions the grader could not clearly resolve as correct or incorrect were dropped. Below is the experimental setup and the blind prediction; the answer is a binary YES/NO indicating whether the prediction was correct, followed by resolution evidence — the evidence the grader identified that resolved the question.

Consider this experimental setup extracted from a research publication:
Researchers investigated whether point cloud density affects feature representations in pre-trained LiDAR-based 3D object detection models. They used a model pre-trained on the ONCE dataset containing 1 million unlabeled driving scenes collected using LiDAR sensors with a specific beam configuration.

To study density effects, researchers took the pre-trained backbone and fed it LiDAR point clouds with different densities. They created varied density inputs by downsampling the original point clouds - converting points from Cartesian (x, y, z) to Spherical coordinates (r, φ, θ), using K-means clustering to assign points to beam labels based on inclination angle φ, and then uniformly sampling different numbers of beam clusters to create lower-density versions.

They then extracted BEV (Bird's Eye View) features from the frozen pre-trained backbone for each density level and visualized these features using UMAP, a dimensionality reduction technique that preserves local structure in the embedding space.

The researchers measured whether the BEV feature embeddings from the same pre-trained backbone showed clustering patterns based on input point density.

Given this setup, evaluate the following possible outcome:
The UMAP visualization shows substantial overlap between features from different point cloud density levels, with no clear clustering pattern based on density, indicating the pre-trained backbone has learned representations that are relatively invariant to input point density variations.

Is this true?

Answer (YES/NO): NO